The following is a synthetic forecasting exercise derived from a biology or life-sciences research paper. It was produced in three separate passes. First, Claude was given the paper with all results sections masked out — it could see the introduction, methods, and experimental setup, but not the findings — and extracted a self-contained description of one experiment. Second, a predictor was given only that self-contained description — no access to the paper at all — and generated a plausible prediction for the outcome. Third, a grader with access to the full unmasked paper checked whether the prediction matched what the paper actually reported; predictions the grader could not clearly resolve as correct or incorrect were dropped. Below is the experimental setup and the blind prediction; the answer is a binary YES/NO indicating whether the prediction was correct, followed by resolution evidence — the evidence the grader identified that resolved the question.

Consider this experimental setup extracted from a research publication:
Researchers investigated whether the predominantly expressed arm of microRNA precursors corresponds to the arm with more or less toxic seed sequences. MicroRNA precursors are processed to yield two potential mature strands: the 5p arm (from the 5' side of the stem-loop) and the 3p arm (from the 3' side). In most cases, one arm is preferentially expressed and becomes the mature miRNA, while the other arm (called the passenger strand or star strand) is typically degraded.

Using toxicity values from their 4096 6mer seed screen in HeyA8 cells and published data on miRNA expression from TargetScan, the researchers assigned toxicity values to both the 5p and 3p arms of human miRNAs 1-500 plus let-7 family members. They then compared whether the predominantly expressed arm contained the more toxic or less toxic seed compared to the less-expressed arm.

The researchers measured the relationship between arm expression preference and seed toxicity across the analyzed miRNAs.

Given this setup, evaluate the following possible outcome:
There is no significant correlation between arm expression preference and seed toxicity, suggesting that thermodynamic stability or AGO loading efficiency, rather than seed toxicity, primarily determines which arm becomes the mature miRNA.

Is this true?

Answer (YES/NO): NO